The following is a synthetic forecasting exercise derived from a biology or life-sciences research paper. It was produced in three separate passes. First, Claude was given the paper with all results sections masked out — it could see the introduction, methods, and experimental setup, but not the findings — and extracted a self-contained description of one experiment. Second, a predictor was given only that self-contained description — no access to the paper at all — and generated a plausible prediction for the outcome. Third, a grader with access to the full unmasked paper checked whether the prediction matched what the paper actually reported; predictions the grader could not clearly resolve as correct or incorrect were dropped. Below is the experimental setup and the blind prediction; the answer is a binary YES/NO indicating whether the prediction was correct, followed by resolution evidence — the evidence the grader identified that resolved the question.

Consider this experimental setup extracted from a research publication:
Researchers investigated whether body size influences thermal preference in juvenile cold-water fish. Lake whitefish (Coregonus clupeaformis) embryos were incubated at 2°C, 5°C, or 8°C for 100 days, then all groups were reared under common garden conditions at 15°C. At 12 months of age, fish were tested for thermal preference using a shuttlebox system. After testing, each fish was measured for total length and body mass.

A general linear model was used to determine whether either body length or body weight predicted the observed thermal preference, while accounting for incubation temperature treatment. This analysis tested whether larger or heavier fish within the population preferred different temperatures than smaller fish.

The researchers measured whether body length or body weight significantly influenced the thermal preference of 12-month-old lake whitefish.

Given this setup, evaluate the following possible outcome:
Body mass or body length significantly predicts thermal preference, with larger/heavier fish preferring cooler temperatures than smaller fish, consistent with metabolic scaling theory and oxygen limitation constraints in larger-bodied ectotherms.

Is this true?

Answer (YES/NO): NO